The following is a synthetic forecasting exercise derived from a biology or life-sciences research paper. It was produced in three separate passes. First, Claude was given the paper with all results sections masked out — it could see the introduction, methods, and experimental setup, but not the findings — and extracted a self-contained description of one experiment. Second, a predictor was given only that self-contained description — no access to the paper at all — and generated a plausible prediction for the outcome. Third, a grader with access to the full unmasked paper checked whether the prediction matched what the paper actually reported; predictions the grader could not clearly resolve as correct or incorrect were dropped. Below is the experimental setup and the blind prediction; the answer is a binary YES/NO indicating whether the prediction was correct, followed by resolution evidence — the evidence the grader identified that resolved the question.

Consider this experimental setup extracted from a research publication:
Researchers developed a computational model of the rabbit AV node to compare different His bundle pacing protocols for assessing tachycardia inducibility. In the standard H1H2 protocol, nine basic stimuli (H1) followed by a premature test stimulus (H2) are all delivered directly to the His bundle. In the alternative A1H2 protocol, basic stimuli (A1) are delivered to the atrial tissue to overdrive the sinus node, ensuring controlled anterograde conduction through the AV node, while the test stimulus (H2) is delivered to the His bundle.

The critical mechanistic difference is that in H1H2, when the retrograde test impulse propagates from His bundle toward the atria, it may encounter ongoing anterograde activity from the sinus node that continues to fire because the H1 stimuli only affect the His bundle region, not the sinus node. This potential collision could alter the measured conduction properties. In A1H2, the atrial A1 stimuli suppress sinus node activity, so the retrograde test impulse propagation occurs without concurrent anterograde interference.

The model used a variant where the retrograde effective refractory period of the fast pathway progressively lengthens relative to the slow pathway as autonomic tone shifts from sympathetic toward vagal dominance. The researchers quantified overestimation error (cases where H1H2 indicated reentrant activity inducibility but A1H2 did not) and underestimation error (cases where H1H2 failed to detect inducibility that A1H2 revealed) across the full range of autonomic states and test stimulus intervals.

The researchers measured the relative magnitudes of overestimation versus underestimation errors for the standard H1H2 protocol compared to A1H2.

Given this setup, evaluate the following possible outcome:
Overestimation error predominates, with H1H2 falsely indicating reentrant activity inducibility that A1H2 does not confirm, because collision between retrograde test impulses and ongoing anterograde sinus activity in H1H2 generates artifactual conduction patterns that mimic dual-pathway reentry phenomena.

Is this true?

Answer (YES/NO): NO